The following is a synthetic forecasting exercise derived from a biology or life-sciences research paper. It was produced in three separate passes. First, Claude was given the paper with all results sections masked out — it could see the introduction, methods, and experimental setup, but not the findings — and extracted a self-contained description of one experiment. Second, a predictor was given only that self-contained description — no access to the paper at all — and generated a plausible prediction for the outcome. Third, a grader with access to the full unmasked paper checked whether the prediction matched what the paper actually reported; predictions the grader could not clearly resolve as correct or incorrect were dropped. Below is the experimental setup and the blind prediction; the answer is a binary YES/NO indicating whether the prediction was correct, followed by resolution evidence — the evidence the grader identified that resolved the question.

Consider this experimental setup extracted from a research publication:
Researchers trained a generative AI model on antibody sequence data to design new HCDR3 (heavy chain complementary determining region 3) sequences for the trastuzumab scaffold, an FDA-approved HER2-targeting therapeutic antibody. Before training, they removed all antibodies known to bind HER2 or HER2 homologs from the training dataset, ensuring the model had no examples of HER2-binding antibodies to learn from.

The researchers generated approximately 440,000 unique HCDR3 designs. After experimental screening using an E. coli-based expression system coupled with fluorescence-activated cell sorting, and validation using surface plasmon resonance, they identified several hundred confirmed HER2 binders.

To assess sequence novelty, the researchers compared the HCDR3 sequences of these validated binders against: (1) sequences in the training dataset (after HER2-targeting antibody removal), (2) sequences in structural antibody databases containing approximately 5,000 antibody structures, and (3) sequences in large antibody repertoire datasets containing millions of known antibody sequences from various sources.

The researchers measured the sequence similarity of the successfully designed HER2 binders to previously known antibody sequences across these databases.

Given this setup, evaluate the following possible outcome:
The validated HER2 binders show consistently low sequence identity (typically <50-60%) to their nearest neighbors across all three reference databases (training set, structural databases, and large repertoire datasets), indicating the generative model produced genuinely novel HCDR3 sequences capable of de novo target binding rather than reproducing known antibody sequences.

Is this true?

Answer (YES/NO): NO